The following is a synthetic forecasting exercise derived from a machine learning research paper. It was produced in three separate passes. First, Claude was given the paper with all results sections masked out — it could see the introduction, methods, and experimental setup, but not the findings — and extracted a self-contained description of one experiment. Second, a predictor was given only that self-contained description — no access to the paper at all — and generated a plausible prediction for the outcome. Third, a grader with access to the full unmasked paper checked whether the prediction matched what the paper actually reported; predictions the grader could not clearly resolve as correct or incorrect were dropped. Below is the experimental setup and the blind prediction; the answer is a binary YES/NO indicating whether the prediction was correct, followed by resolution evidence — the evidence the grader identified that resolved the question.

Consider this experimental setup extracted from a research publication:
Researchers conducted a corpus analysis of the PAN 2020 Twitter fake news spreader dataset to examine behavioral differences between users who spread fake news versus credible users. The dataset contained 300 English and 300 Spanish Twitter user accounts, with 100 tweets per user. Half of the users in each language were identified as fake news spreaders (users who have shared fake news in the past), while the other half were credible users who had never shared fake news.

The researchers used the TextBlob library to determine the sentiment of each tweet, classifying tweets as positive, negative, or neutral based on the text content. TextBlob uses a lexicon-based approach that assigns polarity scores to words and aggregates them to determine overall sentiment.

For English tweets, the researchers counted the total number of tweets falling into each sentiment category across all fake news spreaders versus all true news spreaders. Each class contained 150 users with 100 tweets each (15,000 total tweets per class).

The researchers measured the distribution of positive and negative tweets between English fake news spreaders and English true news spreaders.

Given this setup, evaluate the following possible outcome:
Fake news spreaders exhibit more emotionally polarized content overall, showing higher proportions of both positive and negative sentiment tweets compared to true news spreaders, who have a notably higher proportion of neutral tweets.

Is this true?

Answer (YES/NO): NO